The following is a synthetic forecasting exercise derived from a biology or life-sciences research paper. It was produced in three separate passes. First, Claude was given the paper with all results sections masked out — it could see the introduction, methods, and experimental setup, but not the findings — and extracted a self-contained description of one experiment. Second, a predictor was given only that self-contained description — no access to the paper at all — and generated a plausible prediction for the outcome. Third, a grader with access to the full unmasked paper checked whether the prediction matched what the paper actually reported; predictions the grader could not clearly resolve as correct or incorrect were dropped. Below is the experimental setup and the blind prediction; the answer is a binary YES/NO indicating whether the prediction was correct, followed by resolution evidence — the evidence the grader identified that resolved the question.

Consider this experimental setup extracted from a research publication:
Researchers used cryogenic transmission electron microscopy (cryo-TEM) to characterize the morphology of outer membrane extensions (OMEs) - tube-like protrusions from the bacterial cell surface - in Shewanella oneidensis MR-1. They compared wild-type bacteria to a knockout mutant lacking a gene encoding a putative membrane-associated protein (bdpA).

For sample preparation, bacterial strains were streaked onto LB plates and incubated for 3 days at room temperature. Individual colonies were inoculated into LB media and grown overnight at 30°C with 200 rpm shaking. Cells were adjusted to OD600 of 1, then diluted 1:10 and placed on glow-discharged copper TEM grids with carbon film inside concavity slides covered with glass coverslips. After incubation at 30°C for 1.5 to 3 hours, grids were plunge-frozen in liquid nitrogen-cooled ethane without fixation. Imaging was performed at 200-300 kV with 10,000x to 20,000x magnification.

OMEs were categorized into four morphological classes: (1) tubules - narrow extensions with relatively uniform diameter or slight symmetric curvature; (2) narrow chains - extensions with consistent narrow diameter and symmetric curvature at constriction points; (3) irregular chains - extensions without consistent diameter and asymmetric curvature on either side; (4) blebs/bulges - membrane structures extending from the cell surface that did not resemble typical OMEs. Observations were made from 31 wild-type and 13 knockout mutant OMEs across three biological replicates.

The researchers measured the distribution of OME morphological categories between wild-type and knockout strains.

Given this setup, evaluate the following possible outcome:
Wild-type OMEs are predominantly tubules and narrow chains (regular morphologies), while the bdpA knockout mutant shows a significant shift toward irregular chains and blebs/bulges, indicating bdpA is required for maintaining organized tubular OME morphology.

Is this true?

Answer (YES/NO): YES